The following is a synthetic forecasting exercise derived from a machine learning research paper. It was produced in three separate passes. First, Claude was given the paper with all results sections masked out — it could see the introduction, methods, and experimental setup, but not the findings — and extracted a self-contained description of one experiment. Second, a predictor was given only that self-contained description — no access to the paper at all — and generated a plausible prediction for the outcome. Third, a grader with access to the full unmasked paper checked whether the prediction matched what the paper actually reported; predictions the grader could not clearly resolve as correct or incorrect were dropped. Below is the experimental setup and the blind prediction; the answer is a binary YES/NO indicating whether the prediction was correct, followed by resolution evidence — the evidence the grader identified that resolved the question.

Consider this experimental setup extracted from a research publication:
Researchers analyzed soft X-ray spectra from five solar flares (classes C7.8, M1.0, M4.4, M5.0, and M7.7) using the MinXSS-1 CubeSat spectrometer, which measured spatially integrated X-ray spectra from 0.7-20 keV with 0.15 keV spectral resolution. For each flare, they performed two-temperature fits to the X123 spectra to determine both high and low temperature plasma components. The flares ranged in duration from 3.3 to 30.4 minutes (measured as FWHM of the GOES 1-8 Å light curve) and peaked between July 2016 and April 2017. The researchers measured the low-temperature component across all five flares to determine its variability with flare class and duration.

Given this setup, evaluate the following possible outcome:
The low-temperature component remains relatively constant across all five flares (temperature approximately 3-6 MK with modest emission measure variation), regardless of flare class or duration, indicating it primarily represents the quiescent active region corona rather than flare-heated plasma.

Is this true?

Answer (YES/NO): NO